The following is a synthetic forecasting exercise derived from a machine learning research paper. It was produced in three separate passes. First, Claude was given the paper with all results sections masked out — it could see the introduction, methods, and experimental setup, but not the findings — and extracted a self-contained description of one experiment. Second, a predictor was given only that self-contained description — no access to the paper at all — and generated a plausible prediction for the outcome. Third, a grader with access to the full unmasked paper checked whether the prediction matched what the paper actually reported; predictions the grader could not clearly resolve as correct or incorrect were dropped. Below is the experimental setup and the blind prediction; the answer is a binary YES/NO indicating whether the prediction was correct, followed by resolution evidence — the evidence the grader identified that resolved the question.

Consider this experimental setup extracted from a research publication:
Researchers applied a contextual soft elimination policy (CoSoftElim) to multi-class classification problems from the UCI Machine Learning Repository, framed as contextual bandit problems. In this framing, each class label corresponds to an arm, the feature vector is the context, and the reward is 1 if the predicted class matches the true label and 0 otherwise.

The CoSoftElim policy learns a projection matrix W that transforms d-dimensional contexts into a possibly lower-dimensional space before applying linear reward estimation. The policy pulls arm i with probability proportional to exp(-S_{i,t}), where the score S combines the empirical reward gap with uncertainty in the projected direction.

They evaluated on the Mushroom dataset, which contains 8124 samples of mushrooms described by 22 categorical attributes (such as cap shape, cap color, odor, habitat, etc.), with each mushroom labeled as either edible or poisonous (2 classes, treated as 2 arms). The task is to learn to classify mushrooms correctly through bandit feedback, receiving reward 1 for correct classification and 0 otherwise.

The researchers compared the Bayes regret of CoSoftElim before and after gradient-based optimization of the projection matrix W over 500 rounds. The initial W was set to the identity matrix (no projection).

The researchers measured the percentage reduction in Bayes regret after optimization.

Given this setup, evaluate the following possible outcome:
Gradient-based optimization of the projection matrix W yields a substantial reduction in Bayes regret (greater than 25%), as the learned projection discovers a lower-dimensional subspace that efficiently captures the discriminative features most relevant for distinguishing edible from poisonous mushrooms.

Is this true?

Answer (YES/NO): YES